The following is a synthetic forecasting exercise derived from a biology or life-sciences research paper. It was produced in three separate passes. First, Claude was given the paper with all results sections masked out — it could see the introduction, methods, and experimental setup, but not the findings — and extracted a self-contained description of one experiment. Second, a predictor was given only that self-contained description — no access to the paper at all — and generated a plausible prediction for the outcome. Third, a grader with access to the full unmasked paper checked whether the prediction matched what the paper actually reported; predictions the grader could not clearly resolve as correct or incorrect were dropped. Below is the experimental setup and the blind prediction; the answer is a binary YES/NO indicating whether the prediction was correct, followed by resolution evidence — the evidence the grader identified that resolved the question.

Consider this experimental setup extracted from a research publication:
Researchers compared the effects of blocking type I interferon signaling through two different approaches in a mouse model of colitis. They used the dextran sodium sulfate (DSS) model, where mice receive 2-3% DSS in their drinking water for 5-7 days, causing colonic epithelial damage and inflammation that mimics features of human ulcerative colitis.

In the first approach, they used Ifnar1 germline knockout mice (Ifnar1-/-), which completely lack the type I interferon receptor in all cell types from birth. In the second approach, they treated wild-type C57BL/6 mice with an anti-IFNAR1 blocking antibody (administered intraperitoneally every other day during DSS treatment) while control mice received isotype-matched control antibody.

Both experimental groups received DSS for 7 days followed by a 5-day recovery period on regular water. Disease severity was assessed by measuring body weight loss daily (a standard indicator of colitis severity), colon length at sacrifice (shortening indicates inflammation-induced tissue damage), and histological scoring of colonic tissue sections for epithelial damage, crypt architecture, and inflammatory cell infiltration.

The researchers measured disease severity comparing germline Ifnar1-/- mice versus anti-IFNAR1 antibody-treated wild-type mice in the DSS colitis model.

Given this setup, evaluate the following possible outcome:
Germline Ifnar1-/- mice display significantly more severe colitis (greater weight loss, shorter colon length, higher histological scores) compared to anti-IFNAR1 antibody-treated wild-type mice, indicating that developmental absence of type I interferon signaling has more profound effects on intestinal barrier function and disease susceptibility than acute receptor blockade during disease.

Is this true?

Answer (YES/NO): YES